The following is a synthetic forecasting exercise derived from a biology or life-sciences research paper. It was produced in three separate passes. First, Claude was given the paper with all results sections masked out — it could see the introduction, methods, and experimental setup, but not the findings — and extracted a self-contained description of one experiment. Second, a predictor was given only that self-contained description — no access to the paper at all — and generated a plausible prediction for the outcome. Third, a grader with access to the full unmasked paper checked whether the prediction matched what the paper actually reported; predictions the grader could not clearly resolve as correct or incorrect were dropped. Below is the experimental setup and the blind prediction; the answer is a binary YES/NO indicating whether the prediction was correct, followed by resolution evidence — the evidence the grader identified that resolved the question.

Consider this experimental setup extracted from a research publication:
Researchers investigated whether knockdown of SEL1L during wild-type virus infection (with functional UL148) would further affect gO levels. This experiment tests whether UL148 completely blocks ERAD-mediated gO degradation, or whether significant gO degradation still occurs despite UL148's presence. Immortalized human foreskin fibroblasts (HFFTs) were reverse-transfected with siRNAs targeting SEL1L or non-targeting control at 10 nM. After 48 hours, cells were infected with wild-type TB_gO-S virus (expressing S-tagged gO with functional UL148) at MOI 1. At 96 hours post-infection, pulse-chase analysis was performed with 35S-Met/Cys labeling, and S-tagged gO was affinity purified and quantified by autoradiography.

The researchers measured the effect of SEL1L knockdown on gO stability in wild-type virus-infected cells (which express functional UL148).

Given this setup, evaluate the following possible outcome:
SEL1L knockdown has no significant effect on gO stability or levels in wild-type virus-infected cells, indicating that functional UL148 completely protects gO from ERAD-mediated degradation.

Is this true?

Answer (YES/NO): NO